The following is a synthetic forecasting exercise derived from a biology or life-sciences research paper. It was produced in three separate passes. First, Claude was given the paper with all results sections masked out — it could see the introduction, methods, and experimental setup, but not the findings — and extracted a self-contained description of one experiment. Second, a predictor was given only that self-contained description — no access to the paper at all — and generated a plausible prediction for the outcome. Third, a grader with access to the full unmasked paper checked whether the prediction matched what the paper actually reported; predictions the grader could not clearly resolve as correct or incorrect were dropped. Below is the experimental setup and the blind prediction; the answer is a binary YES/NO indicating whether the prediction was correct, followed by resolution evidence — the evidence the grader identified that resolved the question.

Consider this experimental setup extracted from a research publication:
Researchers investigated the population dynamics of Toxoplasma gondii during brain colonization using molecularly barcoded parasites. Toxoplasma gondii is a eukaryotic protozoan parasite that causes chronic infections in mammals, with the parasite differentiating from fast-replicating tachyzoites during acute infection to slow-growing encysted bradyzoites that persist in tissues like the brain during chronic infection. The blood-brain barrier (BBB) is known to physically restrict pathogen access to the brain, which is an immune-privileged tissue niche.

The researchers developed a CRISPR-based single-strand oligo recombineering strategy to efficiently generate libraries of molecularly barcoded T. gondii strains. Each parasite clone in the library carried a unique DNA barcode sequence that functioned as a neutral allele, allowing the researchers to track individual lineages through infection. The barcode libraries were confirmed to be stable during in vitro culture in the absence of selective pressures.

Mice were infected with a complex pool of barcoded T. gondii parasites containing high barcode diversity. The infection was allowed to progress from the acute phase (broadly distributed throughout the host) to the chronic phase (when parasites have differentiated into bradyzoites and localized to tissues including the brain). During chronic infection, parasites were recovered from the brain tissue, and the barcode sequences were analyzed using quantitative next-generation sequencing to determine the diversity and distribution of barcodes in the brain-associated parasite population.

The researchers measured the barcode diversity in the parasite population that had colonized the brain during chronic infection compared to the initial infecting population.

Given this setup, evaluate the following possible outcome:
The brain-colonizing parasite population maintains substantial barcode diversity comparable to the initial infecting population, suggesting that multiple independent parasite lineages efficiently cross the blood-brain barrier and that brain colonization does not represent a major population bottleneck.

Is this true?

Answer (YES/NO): YES